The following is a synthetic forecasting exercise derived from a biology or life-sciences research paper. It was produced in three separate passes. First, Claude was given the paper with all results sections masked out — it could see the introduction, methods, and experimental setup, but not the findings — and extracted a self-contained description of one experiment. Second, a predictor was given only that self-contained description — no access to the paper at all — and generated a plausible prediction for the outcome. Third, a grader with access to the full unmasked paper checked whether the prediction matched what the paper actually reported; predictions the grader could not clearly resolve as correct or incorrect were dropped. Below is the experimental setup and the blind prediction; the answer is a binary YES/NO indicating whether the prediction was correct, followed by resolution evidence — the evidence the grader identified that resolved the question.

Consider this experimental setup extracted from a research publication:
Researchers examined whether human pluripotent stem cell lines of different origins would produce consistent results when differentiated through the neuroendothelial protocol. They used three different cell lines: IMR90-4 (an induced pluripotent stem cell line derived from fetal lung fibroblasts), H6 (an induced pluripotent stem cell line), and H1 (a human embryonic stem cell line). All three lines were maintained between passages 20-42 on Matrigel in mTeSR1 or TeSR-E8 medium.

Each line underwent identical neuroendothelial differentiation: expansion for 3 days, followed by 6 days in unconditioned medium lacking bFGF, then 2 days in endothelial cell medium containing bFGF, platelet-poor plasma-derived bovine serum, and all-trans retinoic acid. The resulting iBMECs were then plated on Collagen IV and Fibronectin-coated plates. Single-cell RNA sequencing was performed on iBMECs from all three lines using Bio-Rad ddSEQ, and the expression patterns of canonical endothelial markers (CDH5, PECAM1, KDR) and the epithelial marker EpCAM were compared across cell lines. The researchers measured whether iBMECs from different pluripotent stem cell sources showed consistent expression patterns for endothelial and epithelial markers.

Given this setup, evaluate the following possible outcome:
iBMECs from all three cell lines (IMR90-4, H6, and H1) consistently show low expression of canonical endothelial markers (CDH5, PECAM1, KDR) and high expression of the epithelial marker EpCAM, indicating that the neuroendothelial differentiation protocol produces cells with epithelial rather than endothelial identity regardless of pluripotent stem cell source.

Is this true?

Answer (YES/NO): YES